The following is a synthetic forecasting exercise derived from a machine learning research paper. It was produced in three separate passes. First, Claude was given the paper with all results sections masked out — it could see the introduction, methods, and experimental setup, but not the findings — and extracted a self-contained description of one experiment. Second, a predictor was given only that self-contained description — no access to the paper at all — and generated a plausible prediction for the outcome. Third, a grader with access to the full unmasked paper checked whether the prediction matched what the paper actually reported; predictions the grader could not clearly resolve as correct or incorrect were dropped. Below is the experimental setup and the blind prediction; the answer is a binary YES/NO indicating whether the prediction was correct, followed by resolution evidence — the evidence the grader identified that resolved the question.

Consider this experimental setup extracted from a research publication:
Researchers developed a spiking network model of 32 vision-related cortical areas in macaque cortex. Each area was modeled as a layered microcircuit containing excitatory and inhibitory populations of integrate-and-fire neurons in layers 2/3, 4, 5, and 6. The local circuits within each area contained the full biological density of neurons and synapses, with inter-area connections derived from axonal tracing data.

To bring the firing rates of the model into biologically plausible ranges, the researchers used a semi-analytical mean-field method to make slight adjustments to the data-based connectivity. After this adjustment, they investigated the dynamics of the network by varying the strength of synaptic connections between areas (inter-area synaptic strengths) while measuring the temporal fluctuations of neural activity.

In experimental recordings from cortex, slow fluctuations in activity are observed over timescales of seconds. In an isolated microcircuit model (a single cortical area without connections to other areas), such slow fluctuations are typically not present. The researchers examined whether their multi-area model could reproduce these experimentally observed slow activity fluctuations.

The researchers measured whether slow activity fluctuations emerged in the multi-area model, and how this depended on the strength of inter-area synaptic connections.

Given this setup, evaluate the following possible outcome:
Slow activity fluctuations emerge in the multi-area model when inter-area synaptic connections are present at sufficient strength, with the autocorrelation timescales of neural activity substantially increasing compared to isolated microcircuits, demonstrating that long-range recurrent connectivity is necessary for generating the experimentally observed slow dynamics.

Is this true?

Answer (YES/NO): YES